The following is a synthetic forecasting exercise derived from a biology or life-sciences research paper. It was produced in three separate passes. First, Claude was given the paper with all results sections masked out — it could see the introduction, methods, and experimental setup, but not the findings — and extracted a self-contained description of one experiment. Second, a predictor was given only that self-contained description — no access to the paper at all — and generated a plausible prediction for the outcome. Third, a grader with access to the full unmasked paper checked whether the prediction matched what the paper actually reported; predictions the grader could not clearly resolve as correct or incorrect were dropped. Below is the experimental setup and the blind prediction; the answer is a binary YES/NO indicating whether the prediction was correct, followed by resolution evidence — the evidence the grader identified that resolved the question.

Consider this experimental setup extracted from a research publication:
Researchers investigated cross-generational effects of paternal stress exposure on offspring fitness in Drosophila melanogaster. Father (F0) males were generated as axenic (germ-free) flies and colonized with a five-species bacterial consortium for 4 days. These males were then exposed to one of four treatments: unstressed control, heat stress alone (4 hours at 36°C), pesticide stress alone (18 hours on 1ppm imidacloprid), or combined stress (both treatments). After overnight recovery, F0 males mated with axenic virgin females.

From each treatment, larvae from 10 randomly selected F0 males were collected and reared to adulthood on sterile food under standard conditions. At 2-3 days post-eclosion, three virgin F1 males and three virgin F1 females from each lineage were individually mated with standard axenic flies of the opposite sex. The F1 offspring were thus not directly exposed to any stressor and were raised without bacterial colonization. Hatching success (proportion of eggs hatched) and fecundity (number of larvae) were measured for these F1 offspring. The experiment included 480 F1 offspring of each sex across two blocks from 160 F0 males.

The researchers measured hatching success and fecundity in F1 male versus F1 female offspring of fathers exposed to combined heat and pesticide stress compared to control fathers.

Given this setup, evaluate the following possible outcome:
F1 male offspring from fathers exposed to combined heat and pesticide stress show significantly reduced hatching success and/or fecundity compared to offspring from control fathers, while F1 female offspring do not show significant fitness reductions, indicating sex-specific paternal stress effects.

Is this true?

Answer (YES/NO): NO